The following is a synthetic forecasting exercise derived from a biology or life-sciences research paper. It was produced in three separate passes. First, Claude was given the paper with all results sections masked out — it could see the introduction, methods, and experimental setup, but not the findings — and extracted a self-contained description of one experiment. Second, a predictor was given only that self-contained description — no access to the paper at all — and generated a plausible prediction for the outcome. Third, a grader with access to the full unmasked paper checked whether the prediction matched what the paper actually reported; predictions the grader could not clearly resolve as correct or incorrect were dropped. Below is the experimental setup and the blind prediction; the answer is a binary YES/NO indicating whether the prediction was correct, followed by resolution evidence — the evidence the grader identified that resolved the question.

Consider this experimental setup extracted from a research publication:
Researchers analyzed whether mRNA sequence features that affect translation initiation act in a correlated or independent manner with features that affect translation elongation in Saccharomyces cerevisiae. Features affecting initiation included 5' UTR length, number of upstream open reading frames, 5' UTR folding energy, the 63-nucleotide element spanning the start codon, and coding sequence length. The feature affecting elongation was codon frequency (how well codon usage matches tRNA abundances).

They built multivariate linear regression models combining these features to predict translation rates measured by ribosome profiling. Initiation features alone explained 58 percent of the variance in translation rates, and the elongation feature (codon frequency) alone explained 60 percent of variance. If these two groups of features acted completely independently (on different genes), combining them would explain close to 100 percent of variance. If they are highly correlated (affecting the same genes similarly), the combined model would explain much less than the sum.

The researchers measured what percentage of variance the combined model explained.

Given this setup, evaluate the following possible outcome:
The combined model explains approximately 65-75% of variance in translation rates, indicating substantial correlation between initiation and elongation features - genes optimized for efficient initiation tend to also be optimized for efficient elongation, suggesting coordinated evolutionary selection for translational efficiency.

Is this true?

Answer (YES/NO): NO